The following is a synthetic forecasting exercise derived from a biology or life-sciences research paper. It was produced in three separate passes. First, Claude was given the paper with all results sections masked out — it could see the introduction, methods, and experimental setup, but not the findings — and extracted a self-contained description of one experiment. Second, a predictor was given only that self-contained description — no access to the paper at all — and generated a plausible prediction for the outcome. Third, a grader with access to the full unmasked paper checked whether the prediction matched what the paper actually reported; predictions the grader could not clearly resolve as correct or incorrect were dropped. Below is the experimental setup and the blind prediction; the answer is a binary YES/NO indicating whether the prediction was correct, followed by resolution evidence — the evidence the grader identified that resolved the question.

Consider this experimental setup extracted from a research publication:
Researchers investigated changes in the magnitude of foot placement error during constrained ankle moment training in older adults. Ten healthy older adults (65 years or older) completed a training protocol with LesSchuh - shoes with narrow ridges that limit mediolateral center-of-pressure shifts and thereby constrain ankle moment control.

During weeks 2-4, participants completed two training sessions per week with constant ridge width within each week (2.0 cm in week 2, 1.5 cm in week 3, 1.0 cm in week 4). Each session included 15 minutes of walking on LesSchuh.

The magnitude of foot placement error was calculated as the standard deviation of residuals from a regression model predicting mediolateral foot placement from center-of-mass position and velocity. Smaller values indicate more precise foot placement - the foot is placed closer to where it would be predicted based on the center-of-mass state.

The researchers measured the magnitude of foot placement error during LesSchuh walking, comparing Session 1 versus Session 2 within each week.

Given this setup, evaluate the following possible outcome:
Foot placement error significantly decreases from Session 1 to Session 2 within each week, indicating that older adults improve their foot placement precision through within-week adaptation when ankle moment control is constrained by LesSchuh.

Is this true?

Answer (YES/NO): YES